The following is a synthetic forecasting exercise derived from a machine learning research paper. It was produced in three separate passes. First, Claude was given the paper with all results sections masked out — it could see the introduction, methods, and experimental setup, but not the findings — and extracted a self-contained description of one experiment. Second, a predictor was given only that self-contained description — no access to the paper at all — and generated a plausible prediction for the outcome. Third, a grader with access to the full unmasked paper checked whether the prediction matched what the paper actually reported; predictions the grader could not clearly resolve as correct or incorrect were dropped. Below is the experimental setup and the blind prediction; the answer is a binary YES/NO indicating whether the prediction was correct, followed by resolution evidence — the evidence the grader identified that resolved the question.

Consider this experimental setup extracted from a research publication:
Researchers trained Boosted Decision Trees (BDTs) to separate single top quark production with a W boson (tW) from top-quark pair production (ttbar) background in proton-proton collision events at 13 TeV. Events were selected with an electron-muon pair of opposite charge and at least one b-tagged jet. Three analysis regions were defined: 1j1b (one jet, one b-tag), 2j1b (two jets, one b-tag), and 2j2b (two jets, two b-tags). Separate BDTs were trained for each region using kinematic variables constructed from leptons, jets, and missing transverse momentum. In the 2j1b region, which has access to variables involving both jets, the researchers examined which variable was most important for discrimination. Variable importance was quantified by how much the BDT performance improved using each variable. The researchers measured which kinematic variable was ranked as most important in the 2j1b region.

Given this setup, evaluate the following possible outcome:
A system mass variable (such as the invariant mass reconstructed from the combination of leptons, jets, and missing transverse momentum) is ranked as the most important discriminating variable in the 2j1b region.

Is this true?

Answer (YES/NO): YES